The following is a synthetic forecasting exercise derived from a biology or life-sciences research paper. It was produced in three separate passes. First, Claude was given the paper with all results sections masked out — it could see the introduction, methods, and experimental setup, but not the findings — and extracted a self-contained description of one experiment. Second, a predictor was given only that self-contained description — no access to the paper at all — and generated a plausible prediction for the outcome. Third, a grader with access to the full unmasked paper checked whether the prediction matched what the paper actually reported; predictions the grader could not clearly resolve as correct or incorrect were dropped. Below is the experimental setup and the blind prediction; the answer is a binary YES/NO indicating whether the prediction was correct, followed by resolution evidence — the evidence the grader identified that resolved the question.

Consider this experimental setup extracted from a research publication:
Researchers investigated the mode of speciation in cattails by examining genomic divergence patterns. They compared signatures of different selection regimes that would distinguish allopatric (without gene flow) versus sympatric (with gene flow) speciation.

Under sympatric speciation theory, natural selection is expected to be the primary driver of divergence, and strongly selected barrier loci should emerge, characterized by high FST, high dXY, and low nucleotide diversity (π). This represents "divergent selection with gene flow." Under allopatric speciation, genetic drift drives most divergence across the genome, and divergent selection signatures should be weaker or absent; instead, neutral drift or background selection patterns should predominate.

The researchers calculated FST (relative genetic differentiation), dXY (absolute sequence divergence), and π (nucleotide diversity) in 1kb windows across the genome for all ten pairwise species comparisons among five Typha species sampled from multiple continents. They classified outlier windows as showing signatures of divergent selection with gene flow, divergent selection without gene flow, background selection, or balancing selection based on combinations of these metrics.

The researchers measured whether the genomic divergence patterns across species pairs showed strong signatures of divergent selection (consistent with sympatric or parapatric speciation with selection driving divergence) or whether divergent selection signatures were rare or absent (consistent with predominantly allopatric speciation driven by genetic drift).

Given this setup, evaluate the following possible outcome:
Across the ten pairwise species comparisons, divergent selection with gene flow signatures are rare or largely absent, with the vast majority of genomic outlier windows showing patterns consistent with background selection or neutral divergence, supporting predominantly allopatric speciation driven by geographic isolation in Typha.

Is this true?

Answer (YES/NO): YES